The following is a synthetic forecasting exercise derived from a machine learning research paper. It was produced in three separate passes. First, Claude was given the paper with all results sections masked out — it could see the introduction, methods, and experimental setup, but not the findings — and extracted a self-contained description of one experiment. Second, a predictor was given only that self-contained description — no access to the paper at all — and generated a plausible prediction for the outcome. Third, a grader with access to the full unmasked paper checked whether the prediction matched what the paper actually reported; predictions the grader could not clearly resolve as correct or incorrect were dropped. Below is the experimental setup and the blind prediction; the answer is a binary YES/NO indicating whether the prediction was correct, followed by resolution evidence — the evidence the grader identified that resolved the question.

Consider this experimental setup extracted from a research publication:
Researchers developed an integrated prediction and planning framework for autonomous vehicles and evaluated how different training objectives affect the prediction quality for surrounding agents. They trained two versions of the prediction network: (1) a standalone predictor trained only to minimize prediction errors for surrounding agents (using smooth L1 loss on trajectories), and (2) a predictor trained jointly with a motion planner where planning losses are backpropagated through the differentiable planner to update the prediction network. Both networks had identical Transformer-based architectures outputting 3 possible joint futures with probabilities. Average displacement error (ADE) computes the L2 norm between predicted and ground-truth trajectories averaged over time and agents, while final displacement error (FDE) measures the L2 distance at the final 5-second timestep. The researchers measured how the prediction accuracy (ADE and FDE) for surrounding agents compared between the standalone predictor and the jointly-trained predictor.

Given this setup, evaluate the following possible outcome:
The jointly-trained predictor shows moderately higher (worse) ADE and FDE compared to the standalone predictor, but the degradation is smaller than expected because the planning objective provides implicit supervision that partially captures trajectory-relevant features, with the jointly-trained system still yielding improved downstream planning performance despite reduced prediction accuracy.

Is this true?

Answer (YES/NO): NO